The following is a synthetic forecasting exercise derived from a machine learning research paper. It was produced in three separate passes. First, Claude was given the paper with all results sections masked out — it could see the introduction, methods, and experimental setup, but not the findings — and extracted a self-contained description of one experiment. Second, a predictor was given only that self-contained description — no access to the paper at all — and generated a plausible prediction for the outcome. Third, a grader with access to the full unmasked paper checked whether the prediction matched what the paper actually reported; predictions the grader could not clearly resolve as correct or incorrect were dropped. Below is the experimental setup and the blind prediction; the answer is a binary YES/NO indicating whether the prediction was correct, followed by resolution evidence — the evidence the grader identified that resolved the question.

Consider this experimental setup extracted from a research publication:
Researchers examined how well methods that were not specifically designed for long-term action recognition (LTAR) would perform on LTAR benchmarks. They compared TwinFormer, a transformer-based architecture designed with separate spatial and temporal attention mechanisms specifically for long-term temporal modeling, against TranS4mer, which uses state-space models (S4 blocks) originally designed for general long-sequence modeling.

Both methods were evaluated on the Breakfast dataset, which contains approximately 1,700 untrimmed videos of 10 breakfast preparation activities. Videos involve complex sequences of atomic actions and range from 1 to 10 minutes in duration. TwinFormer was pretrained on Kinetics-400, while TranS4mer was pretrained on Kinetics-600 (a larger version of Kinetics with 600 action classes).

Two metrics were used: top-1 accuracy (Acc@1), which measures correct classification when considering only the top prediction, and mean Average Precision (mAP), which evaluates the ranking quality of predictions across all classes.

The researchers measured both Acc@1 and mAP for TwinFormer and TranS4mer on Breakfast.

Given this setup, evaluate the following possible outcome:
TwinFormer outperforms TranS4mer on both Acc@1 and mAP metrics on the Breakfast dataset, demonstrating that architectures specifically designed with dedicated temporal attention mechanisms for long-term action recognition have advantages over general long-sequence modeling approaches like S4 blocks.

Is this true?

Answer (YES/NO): NO